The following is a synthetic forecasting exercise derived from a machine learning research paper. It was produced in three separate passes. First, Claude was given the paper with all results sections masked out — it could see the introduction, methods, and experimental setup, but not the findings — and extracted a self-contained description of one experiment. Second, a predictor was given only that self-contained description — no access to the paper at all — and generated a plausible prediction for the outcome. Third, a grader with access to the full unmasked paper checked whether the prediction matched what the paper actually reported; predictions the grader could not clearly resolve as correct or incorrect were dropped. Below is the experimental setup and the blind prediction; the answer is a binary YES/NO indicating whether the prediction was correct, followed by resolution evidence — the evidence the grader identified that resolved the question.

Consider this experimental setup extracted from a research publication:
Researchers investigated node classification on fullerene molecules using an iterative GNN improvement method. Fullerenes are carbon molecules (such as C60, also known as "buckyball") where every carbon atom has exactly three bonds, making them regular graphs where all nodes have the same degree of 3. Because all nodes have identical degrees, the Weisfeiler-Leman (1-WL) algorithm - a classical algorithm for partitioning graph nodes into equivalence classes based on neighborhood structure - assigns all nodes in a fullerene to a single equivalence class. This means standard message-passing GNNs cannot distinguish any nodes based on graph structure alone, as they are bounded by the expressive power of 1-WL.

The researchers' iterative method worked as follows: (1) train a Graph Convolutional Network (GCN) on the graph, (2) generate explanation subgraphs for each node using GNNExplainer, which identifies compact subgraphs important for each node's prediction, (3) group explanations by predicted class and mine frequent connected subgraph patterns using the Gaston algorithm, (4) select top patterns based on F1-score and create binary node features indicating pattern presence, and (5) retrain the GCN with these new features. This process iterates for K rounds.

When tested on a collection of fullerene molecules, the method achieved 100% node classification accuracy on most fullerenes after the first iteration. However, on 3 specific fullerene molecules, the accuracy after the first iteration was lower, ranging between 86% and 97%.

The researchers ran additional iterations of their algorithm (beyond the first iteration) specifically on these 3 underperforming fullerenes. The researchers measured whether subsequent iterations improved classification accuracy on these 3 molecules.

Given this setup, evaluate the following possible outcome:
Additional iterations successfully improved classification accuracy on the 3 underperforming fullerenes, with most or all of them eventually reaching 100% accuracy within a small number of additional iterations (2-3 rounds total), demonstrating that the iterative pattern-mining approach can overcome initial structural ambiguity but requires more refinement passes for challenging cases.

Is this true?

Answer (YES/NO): NO